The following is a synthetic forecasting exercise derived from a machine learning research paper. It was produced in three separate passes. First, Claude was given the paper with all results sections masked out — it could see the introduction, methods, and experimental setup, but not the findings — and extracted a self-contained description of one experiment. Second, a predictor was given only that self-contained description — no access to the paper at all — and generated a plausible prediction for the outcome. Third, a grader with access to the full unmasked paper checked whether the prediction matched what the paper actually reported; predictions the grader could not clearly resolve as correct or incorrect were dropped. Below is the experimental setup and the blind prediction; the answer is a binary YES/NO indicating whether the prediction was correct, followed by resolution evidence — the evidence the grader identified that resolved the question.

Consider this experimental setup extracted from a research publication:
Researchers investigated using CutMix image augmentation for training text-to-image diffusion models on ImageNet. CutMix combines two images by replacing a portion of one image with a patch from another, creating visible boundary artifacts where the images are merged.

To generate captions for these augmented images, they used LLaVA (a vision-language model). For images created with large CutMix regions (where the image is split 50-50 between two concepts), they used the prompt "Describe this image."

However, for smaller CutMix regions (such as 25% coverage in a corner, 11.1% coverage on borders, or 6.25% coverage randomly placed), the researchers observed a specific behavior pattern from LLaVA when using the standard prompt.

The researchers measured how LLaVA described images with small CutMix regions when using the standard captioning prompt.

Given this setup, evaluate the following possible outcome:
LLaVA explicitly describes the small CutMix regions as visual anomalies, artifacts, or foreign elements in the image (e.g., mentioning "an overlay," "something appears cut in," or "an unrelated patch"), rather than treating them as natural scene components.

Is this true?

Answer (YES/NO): NO